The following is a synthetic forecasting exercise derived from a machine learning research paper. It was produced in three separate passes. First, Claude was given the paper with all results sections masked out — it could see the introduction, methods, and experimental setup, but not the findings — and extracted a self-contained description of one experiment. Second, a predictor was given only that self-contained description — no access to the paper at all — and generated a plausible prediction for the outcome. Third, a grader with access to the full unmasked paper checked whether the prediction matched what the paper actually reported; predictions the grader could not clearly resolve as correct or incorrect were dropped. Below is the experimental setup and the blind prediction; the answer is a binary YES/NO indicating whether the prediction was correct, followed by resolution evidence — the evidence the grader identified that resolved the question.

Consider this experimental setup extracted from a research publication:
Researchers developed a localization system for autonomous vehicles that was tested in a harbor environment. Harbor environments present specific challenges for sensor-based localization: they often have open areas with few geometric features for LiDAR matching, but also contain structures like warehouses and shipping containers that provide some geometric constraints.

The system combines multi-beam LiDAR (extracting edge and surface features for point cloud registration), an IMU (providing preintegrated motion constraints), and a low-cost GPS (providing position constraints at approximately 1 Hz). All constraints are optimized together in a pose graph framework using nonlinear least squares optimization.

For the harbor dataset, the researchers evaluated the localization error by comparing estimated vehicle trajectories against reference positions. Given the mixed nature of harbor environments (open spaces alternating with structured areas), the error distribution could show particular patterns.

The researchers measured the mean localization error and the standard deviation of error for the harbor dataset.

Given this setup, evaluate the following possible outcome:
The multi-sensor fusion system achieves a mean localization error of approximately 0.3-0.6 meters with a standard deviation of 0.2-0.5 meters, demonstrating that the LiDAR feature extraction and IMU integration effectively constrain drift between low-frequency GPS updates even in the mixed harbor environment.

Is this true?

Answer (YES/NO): NO